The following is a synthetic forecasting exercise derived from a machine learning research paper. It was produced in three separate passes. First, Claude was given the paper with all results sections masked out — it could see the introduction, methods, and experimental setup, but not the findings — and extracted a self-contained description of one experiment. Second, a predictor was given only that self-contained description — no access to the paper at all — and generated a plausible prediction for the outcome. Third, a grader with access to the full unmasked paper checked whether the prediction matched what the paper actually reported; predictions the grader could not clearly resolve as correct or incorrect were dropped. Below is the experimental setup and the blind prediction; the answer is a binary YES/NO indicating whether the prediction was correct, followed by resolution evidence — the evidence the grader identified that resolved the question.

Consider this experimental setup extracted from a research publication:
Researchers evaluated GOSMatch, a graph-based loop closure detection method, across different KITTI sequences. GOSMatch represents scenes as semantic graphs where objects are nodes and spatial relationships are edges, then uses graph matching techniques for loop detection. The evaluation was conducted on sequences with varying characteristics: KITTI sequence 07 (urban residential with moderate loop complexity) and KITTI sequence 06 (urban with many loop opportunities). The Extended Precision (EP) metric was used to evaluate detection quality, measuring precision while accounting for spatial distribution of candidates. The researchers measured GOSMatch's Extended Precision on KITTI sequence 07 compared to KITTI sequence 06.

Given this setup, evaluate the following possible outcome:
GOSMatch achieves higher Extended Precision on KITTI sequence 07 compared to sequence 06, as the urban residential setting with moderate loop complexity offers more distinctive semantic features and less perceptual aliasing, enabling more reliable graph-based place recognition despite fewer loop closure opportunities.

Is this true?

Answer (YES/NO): YES